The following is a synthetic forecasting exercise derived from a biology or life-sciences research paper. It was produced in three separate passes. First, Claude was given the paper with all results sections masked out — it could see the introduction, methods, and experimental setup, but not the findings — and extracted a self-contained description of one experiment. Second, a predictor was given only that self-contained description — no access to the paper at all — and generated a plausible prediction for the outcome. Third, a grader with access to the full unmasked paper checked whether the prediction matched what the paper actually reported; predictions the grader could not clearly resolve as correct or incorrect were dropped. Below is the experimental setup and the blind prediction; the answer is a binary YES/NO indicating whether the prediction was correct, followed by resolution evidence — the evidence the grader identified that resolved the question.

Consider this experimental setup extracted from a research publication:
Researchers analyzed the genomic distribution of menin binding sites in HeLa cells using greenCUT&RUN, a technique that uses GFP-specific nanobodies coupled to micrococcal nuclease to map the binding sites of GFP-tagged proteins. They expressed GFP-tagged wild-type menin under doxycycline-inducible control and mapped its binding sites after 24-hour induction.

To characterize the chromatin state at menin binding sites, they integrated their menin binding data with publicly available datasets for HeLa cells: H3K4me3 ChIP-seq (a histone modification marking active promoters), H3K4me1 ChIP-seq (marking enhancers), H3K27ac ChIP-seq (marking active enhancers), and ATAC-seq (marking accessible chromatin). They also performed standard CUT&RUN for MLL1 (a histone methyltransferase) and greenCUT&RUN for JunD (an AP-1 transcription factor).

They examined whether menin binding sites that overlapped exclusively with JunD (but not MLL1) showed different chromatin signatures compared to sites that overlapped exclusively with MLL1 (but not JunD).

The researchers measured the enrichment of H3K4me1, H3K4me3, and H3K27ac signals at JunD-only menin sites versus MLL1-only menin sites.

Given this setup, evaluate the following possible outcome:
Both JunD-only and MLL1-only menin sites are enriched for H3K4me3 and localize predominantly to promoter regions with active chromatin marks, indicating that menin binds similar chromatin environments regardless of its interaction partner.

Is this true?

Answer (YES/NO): NO